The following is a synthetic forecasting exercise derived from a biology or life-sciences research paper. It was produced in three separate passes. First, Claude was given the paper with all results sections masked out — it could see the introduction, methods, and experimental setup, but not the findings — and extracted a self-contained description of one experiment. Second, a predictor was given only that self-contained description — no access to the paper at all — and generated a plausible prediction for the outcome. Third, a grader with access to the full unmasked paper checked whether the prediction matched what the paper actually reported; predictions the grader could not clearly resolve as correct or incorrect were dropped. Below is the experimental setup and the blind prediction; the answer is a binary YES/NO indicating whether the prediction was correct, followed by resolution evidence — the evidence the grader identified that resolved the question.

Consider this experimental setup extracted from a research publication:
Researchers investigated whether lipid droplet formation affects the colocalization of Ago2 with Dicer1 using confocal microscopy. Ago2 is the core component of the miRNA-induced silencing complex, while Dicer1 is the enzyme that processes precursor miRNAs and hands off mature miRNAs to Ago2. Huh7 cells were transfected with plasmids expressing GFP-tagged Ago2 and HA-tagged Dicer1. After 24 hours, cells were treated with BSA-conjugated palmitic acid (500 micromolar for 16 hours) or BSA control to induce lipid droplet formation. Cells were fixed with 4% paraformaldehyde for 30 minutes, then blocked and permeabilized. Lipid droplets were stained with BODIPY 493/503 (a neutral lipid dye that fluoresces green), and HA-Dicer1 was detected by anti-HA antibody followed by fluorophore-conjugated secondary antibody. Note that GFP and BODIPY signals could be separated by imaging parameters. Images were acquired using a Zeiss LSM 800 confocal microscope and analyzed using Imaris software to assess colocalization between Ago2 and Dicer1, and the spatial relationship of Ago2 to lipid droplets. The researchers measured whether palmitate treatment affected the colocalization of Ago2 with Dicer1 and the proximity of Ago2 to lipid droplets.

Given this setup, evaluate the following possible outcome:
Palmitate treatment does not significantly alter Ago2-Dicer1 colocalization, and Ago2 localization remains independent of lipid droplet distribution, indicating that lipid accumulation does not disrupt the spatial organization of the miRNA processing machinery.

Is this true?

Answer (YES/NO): NO